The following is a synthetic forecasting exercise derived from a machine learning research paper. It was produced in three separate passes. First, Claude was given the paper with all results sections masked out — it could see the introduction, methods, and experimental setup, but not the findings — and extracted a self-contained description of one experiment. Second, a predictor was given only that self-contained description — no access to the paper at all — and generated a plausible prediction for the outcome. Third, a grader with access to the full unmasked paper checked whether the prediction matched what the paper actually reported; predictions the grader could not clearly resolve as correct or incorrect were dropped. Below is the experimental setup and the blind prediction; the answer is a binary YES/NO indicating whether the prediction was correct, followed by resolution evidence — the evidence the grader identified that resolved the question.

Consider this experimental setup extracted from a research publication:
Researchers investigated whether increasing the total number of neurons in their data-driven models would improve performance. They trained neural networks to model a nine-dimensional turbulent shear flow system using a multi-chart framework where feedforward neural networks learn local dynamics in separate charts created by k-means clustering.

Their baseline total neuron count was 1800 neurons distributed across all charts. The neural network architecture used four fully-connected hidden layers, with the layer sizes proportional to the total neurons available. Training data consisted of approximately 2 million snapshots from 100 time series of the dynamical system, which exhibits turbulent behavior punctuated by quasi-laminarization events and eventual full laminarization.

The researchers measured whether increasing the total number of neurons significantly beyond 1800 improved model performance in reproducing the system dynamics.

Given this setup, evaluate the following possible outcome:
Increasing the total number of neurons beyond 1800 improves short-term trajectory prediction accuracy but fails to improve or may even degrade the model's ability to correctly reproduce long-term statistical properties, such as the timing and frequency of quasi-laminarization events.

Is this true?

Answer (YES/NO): NO